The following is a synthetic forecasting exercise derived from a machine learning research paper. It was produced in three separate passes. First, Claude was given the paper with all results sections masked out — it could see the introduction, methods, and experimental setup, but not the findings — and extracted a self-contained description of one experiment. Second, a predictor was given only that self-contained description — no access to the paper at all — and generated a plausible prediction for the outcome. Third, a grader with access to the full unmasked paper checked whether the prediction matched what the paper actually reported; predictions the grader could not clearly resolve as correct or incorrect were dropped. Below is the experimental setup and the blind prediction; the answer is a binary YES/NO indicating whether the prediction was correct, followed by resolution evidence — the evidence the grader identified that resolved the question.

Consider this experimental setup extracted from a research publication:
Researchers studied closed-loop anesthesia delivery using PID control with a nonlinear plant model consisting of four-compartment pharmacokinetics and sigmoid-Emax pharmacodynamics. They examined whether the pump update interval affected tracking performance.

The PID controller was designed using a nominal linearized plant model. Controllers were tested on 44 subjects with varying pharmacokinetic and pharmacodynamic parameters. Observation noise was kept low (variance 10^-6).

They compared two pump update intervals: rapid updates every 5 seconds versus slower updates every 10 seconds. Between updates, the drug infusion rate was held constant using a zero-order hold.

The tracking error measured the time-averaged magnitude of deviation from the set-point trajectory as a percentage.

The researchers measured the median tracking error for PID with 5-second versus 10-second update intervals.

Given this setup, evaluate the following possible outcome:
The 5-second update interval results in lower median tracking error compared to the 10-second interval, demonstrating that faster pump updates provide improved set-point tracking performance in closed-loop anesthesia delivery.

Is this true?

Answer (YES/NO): NO